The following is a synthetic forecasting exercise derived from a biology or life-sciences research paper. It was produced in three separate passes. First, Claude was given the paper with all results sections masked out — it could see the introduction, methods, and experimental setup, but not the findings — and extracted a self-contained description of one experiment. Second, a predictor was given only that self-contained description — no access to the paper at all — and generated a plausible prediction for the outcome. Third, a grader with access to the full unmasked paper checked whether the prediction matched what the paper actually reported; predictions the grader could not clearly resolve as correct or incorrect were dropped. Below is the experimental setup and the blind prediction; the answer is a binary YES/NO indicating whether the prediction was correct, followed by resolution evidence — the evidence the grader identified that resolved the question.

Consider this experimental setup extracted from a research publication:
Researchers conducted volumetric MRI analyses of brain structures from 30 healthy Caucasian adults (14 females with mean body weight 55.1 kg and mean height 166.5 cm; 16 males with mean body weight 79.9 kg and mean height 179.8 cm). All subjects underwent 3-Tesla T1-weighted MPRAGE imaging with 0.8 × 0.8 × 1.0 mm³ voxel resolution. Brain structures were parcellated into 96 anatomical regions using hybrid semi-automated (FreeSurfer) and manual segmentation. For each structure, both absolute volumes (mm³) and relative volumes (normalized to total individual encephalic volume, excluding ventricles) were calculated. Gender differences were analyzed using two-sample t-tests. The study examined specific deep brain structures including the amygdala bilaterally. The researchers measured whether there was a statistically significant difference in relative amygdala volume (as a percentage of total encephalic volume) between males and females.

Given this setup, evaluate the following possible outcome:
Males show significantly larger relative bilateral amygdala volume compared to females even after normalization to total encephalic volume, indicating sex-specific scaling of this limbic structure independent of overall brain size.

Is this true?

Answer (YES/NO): NO